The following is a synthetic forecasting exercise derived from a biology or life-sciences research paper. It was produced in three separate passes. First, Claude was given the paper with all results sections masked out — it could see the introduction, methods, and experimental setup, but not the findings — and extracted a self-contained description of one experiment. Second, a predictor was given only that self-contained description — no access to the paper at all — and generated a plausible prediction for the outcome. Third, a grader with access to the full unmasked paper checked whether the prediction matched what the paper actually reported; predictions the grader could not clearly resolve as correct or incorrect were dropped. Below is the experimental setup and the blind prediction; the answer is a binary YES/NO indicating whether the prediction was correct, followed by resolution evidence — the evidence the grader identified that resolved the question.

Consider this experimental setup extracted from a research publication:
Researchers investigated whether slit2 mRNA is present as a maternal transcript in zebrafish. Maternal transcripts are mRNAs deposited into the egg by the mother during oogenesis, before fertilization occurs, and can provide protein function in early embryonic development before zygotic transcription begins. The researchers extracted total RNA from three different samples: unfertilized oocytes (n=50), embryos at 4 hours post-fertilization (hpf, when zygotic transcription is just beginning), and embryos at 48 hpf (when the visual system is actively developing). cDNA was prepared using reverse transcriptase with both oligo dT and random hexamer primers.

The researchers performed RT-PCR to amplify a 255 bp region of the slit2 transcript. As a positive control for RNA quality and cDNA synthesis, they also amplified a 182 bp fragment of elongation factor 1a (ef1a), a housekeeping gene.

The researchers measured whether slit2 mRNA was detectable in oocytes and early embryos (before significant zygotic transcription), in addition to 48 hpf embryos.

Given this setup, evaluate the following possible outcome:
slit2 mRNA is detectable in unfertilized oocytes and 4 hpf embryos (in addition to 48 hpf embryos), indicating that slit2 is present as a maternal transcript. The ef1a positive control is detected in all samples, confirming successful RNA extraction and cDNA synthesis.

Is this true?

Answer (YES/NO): YES